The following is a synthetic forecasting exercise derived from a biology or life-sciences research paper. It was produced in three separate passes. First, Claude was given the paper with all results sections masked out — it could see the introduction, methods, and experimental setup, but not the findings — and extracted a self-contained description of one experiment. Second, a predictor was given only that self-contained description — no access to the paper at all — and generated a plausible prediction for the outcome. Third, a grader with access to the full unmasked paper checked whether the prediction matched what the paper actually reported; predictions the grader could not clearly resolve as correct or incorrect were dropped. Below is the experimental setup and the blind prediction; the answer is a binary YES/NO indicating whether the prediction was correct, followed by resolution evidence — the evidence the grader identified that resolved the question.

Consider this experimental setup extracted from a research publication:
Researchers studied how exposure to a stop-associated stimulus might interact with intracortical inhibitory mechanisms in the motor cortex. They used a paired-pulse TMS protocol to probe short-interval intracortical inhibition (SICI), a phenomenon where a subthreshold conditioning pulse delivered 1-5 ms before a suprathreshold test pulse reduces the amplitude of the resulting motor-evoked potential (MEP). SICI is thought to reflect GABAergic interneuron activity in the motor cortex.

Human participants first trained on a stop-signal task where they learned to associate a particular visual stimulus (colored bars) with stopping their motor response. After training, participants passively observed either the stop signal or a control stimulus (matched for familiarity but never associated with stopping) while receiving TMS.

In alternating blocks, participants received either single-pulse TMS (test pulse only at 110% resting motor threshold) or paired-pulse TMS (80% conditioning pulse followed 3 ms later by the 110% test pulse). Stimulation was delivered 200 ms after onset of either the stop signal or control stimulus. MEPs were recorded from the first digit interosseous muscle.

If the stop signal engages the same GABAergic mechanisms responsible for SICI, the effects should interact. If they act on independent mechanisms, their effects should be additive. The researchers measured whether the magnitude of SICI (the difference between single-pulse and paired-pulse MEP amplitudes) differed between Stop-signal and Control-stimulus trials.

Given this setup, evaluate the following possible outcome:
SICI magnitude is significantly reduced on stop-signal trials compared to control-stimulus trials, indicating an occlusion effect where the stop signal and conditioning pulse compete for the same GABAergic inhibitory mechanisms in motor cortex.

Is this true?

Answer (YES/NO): YES